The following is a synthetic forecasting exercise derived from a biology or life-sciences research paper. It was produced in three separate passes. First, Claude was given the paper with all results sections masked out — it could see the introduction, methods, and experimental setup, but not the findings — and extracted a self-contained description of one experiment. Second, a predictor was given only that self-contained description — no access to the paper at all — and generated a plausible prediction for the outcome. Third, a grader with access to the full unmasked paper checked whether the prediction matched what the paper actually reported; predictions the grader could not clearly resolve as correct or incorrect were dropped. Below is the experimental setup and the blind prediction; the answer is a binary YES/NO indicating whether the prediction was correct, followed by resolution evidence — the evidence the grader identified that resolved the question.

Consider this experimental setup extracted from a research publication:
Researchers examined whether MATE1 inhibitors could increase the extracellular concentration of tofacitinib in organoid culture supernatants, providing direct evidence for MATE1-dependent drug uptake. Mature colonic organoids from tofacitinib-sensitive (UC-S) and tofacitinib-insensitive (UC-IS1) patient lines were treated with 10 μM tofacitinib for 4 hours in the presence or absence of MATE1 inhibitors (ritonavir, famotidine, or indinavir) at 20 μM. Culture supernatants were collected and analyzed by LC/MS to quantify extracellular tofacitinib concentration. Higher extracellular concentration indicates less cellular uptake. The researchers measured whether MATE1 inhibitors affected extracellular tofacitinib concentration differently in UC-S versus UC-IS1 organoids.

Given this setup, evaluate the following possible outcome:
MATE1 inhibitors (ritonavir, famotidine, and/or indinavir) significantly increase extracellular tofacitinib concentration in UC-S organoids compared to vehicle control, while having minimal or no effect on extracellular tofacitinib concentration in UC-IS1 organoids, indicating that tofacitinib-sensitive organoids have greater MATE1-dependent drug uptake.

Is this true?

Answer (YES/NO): YES